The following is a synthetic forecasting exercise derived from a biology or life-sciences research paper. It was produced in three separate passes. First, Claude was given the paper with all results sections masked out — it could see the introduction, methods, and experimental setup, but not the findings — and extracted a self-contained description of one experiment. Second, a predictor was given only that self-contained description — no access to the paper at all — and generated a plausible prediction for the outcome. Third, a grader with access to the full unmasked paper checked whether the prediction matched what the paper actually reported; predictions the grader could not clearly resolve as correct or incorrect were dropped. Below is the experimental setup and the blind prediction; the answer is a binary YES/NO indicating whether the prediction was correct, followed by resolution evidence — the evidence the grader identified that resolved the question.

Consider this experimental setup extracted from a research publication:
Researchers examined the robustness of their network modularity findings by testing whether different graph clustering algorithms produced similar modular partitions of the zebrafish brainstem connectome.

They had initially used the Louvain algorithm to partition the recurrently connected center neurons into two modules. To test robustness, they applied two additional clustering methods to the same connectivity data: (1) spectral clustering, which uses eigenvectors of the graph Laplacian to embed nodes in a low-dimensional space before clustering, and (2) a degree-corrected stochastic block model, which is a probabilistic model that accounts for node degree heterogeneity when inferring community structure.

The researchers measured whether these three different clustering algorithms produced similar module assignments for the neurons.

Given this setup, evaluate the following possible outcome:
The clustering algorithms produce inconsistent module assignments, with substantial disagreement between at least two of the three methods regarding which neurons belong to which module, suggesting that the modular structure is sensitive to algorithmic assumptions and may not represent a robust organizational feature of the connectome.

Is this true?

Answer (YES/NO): NO